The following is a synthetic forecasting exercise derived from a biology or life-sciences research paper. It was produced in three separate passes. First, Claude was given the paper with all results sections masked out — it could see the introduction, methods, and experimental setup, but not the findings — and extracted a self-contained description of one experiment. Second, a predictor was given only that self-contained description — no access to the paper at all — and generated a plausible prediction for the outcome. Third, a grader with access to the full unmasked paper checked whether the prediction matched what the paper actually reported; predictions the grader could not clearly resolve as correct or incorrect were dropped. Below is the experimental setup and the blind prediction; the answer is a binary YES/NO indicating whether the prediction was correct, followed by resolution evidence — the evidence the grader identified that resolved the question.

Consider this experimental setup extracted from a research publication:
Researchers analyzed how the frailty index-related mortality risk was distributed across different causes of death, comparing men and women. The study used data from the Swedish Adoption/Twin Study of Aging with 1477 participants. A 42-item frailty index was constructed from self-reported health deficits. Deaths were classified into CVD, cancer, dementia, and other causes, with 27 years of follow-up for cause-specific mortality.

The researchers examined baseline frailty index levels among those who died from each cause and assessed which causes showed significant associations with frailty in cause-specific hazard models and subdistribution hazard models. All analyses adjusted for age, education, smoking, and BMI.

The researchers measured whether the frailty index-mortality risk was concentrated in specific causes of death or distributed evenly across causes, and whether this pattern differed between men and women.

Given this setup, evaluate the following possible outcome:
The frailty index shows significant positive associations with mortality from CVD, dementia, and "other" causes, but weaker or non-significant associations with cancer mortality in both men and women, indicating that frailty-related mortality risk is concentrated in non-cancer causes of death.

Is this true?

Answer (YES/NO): NO